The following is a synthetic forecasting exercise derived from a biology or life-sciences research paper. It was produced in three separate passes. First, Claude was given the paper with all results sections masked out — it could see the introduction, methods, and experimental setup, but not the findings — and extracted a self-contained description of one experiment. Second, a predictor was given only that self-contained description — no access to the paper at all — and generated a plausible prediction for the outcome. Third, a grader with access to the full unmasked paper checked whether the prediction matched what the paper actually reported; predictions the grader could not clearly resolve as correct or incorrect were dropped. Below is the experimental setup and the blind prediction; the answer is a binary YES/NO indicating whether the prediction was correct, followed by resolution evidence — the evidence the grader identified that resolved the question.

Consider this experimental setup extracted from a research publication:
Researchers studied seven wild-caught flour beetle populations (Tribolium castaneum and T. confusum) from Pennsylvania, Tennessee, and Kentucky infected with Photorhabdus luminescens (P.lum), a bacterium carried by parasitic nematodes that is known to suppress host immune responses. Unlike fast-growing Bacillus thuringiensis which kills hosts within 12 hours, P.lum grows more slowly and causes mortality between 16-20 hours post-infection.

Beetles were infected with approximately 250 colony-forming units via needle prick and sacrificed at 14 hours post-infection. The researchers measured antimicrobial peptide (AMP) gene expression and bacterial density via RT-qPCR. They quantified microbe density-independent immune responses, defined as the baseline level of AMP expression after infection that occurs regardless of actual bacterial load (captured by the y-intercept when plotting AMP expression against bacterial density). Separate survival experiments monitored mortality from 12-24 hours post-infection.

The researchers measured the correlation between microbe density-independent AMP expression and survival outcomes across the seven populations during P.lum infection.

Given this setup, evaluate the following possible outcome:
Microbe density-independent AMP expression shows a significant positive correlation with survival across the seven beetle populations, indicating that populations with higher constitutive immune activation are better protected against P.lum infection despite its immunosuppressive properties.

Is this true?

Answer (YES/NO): YES